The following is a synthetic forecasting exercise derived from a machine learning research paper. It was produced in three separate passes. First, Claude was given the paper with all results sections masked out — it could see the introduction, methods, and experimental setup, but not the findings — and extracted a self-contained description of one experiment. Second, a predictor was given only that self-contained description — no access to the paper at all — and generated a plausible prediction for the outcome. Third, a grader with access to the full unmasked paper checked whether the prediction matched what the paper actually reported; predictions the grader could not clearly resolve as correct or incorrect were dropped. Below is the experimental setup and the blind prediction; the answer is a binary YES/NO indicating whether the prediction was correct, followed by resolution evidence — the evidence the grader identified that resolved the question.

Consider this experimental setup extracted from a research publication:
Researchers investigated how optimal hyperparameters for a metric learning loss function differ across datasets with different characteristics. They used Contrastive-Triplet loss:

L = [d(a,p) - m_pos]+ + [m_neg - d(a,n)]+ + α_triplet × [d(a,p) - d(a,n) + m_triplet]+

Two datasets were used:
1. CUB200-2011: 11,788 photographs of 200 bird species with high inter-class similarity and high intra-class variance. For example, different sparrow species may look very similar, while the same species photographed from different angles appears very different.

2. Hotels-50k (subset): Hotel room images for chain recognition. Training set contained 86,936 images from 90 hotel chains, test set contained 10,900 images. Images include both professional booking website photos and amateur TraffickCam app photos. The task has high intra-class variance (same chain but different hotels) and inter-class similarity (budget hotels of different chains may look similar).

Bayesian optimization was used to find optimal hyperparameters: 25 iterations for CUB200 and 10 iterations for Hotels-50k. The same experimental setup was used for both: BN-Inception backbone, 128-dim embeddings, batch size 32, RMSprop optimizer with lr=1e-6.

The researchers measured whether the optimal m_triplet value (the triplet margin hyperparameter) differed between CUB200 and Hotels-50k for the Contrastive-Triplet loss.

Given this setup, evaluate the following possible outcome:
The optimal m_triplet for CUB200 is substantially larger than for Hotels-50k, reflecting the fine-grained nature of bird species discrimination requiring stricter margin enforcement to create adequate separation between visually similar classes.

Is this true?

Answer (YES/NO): NO